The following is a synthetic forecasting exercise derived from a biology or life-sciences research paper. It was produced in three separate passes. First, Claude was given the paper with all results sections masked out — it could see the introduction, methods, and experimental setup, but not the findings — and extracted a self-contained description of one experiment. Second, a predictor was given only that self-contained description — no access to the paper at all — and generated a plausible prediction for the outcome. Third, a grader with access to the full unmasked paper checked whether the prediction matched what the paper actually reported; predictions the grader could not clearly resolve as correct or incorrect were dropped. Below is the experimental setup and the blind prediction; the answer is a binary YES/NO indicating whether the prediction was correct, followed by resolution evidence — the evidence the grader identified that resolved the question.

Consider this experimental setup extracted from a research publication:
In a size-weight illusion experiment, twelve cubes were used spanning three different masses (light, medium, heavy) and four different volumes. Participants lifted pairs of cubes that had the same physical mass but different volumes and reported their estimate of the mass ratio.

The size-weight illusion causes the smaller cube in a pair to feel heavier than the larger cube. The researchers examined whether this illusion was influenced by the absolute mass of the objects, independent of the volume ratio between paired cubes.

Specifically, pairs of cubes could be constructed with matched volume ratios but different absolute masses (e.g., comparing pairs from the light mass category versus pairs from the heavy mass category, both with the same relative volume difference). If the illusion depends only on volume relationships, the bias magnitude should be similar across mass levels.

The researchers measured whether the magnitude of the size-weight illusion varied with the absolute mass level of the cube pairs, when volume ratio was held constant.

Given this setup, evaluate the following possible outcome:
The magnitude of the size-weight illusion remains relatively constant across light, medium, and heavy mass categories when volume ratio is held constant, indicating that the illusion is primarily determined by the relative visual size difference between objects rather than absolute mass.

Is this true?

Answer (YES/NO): NO